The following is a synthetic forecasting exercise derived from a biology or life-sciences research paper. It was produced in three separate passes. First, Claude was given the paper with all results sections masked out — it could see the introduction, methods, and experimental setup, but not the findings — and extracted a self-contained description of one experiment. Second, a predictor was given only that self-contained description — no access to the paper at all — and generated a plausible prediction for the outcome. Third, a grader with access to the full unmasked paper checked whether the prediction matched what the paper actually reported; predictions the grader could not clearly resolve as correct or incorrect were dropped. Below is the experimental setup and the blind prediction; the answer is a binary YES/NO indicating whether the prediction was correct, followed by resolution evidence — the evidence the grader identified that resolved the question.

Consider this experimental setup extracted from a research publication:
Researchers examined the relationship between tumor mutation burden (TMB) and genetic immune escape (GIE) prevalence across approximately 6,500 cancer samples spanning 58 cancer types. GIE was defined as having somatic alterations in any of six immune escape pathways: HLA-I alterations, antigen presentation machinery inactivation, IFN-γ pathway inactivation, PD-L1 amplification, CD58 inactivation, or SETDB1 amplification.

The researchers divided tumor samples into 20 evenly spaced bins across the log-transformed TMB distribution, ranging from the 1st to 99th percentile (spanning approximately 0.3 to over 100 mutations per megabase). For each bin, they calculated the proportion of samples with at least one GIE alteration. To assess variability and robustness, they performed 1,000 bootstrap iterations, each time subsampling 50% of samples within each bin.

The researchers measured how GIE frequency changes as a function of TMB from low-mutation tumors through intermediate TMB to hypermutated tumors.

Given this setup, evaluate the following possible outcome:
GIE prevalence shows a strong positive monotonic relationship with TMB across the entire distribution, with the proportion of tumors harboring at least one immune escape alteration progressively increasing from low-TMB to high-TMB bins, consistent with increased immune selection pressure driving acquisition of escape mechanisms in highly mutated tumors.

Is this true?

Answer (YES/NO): YES